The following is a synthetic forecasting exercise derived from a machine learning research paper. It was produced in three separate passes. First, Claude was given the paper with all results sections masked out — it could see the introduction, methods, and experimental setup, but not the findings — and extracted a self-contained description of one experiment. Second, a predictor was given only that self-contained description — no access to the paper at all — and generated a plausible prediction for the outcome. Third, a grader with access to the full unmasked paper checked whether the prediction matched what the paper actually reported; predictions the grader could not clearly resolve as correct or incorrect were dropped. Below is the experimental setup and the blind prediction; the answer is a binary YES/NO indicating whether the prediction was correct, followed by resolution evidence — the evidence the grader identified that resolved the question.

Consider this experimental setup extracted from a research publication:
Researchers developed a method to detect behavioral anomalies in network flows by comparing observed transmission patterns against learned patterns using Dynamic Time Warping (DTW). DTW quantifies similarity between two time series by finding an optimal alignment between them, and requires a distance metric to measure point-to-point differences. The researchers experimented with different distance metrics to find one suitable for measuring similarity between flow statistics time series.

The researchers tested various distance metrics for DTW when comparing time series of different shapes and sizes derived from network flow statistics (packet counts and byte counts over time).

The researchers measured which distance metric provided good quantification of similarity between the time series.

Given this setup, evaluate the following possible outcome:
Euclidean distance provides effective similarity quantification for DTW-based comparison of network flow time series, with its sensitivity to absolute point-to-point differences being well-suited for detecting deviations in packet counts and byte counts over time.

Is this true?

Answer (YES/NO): YES